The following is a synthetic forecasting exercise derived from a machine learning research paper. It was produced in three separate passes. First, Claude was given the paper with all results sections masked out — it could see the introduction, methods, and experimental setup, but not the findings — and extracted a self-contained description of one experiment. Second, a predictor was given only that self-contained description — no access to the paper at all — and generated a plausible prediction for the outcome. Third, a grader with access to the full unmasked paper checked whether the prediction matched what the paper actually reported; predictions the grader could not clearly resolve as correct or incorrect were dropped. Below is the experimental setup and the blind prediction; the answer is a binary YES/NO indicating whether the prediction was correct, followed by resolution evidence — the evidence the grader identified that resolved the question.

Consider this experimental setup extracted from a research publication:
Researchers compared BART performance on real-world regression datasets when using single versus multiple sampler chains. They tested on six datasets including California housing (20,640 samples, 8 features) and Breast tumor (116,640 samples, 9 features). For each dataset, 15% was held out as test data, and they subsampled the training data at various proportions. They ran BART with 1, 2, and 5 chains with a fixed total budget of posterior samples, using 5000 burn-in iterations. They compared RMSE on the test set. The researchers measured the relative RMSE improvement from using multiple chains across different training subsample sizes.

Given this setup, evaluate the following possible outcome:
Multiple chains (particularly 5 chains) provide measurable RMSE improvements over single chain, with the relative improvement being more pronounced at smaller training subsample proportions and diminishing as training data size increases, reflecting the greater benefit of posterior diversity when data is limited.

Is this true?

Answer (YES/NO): NO